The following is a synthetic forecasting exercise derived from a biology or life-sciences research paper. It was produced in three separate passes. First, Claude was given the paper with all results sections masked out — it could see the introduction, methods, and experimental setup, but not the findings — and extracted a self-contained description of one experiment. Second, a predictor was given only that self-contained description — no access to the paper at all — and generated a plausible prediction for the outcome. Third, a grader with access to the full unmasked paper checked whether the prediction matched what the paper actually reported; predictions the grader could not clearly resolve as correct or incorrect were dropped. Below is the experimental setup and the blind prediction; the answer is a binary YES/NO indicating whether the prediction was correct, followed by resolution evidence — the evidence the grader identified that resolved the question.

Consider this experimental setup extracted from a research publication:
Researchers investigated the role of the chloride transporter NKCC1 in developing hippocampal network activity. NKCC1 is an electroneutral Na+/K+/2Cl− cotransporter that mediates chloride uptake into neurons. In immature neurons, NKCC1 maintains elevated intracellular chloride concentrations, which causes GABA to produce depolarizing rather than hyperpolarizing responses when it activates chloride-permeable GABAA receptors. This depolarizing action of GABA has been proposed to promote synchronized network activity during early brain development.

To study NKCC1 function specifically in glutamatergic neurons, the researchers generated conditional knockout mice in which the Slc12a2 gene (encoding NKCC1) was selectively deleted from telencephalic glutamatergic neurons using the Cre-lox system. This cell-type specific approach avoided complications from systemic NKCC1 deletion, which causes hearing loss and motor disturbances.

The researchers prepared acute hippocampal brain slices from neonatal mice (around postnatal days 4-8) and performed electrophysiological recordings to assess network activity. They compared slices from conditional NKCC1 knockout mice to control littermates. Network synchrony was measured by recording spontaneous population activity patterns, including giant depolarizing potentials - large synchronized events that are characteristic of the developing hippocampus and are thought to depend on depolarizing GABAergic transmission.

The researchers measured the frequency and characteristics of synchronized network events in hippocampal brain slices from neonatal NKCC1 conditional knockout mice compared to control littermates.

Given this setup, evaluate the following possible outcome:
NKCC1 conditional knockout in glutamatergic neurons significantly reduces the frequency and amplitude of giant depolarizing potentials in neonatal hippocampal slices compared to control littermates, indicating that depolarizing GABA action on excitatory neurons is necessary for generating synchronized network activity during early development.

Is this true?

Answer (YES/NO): YES